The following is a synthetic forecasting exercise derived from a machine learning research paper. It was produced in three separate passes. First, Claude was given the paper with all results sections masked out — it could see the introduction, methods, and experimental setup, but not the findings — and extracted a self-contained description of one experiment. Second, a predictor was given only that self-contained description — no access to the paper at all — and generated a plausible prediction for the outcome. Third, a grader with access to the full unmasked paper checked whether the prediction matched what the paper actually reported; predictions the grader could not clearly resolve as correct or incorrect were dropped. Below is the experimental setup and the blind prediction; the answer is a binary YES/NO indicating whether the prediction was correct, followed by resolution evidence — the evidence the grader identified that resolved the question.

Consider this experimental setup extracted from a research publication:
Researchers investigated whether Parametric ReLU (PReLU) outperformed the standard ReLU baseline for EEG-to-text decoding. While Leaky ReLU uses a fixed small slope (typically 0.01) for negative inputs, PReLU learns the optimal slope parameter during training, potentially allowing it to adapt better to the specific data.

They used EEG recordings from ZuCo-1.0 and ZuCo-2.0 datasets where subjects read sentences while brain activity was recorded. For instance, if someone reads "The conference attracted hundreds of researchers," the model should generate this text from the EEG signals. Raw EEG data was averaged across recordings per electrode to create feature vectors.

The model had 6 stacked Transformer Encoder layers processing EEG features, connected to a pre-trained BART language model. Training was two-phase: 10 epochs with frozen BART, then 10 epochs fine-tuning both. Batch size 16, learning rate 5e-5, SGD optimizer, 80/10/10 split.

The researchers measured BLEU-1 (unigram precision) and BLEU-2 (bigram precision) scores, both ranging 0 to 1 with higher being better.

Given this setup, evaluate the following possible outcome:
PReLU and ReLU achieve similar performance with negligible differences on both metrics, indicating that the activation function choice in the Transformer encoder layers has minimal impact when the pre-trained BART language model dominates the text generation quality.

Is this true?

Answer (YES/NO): NO